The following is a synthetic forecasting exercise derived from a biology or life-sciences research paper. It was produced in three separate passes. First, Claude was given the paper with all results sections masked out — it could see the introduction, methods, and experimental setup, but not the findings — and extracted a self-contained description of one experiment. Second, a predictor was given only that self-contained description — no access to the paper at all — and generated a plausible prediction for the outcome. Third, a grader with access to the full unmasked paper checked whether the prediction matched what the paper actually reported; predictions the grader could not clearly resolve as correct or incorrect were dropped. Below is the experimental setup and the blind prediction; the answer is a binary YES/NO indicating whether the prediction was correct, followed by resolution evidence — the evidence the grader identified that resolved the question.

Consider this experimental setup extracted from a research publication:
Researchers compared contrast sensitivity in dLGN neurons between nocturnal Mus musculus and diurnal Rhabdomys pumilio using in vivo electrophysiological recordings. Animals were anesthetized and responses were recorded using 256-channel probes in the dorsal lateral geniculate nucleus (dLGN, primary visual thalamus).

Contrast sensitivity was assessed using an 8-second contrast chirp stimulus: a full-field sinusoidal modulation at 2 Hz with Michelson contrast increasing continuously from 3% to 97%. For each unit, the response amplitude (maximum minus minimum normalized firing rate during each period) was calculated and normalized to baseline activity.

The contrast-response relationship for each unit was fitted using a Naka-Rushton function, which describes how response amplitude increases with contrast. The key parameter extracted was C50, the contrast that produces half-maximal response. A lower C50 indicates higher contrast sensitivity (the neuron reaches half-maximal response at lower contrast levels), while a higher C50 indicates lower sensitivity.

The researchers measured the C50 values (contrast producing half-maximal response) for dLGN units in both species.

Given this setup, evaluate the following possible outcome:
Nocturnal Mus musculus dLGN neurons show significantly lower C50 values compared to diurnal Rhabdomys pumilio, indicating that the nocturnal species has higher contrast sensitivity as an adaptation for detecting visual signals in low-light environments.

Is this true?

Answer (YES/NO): NO